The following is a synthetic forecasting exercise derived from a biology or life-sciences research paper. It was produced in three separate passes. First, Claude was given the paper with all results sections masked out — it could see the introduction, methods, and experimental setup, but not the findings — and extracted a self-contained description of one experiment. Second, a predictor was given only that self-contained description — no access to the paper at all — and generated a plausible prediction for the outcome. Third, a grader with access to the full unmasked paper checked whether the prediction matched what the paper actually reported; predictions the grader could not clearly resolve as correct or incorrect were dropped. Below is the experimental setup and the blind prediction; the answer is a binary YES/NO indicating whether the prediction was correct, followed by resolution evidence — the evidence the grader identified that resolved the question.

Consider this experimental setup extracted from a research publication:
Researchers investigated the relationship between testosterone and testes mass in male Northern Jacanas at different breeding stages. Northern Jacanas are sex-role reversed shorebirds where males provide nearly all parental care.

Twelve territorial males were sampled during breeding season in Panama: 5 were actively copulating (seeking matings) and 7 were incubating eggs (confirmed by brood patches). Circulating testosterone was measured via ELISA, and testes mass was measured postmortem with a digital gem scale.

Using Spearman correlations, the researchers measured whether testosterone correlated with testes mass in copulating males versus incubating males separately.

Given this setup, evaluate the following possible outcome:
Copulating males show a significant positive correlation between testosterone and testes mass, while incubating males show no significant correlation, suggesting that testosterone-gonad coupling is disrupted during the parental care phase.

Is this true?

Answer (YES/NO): YES